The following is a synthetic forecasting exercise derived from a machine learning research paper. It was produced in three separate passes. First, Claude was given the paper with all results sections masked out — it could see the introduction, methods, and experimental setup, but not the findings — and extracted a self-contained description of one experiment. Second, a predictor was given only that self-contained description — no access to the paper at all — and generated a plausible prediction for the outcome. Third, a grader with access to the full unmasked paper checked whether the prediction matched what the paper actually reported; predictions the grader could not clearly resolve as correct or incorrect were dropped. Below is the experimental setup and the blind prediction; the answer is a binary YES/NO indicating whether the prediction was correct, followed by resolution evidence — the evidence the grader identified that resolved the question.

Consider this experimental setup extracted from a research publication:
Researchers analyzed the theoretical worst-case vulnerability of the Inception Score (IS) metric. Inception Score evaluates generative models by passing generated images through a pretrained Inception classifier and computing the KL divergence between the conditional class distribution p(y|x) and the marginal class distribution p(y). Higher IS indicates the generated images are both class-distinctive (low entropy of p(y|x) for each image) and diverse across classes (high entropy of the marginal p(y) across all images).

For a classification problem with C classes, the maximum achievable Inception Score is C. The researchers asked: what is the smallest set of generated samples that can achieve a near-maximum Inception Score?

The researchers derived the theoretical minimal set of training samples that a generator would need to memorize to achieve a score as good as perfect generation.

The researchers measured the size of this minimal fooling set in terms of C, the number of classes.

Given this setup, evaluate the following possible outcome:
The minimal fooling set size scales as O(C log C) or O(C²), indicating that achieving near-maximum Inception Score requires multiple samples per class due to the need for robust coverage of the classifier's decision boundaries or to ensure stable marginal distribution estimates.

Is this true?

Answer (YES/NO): NO